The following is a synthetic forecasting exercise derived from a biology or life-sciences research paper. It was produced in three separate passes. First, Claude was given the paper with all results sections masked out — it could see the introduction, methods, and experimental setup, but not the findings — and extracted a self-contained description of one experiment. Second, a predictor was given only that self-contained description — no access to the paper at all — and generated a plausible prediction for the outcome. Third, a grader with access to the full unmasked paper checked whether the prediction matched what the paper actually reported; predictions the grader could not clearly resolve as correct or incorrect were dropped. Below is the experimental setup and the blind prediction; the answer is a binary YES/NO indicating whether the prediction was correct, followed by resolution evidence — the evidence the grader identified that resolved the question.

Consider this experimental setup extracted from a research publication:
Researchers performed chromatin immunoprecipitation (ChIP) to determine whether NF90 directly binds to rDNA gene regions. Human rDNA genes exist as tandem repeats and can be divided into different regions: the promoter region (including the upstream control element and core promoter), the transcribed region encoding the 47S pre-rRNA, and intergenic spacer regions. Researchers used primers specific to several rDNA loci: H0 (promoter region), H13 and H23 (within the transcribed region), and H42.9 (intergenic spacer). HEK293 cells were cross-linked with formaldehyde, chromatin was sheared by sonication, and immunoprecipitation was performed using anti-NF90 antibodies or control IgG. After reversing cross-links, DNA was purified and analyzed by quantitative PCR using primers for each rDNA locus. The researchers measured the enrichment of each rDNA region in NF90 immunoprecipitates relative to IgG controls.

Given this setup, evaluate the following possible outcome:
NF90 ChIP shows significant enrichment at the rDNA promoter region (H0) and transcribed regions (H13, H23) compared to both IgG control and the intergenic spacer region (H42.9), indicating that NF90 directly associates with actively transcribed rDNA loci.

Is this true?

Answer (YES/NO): NO